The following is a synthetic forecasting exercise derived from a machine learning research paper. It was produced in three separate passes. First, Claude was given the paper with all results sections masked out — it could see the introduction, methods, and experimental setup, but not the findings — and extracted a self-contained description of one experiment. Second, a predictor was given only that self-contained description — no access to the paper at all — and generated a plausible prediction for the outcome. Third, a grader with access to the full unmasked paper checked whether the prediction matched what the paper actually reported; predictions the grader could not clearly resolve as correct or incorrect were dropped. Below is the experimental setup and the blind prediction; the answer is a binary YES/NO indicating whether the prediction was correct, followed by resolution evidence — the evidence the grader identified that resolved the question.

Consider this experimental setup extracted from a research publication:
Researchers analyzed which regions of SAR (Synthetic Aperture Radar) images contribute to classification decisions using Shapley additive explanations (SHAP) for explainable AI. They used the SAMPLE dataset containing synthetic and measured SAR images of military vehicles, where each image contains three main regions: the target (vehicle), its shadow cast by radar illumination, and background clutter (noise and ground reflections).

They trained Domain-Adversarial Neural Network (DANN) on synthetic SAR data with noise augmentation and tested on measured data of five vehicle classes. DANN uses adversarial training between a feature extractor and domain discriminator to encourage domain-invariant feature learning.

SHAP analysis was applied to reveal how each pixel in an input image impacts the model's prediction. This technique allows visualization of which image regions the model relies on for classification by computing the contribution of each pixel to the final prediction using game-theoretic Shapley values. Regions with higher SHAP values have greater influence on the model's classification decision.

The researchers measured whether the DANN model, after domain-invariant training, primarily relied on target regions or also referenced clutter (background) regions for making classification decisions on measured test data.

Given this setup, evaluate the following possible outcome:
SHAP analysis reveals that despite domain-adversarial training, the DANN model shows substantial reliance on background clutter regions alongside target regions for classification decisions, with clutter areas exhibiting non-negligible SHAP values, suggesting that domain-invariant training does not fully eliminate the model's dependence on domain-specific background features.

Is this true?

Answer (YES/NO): YES